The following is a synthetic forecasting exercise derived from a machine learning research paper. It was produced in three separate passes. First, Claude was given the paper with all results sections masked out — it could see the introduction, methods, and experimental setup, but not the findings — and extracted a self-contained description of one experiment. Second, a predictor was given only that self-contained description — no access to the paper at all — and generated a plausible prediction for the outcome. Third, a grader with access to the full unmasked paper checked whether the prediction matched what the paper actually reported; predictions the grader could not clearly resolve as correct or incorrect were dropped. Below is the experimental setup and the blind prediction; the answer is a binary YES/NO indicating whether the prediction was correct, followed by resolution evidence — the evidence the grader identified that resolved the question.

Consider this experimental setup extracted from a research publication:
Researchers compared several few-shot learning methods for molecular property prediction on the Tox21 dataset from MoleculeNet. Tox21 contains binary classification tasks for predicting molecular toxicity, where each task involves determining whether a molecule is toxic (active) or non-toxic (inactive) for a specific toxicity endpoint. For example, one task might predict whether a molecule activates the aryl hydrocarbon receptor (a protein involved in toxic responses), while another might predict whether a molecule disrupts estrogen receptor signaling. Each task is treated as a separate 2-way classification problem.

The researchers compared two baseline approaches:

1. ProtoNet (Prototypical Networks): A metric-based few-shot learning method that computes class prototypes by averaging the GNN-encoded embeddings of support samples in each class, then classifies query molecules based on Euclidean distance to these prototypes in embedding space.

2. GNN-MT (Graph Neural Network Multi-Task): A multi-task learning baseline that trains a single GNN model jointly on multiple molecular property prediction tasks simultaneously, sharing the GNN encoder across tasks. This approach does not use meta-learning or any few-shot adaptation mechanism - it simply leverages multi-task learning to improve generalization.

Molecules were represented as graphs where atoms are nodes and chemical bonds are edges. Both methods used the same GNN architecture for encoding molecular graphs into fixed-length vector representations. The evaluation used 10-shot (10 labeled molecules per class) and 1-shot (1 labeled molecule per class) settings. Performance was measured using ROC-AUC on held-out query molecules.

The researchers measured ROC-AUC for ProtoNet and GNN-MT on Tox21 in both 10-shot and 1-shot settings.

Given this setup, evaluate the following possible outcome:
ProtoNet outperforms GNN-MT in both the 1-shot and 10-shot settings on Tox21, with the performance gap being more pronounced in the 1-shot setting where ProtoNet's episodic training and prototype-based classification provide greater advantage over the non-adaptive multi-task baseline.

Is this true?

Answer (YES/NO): YES